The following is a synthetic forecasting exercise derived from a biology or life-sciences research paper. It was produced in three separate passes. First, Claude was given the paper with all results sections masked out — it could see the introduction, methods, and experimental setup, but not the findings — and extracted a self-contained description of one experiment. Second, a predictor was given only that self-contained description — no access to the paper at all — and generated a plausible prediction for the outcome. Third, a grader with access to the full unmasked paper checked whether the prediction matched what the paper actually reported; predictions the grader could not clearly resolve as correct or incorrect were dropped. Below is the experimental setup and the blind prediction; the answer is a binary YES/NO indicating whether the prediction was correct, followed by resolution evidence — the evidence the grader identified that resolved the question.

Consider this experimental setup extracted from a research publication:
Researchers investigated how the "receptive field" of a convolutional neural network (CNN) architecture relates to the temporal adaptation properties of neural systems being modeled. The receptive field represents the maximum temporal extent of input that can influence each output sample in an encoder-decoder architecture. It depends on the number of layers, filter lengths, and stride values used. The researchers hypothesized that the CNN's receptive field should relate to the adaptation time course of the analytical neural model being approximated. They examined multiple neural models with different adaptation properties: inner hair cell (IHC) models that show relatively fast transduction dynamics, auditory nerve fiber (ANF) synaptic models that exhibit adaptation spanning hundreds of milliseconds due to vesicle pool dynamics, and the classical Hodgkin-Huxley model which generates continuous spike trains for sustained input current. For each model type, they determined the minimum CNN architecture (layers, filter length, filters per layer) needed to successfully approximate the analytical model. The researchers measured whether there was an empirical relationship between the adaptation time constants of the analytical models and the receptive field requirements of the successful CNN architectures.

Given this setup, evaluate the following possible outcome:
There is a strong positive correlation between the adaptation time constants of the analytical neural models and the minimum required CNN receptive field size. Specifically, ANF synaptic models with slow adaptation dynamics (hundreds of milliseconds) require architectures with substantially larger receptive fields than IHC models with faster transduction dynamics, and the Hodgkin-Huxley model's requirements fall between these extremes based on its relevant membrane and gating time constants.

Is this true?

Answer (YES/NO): NO